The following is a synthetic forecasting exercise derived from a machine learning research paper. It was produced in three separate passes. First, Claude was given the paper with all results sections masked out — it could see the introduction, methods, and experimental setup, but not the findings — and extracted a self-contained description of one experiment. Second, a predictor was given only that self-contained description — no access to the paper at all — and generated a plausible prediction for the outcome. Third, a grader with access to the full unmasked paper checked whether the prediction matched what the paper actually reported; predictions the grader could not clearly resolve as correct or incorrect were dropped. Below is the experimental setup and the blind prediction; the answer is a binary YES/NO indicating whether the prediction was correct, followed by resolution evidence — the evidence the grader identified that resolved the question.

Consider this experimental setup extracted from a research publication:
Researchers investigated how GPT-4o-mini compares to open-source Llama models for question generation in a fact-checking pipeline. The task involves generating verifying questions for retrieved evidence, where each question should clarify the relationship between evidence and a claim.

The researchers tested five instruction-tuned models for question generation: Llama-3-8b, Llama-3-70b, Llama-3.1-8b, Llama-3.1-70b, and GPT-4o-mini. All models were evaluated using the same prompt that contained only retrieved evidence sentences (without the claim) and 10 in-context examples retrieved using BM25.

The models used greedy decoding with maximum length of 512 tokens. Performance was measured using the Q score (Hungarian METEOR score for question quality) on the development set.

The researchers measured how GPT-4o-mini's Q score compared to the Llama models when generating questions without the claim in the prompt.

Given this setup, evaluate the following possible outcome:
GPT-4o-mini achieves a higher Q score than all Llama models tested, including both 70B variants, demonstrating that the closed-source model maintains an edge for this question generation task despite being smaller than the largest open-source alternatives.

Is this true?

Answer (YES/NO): NO